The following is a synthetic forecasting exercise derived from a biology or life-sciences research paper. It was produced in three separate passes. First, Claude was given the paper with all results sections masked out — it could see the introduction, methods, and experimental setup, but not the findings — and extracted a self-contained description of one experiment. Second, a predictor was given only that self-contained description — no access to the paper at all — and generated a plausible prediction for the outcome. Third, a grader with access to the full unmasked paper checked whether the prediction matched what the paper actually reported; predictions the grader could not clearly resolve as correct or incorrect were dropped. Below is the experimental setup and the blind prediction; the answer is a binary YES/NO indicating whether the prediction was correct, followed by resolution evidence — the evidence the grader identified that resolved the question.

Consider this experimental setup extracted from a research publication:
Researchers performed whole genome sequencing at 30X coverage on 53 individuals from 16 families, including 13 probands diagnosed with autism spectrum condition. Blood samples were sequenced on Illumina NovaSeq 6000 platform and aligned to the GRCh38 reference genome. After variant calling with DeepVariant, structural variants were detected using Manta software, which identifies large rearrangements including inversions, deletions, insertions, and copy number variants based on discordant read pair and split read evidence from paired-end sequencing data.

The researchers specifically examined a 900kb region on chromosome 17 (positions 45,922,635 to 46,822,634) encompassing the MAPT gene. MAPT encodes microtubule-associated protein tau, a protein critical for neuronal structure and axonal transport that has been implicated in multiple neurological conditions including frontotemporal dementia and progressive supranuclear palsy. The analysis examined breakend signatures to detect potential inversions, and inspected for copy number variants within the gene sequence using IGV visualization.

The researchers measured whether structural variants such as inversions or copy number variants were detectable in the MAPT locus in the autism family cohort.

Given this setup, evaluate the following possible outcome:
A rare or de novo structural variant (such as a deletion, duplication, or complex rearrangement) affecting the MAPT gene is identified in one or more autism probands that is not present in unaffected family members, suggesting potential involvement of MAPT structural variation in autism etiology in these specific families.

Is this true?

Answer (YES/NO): NO